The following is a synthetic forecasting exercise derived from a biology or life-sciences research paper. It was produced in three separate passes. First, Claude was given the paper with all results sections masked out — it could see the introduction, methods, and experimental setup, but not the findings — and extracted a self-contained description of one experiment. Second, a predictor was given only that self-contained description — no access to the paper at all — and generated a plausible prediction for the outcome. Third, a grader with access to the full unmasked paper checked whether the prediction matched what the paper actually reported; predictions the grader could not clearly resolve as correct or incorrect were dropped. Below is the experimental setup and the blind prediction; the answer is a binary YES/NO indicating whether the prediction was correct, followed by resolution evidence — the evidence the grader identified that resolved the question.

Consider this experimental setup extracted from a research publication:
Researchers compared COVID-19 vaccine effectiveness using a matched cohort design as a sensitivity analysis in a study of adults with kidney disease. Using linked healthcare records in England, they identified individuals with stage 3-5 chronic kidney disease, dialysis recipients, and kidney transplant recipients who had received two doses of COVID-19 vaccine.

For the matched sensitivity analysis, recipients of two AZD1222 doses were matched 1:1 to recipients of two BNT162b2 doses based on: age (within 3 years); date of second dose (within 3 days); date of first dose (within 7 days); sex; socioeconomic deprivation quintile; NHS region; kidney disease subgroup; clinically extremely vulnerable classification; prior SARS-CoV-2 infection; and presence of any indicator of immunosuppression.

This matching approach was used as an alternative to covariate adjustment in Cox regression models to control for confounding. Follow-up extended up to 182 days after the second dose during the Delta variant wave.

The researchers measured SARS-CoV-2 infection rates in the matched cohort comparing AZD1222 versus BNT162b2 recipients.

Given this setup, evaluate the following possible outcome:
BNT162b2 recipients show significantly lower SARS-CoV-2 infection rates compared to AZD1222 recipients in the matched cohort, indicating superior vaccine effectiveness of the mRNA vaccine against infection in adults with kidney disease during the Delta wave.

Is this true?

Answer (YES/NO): YES